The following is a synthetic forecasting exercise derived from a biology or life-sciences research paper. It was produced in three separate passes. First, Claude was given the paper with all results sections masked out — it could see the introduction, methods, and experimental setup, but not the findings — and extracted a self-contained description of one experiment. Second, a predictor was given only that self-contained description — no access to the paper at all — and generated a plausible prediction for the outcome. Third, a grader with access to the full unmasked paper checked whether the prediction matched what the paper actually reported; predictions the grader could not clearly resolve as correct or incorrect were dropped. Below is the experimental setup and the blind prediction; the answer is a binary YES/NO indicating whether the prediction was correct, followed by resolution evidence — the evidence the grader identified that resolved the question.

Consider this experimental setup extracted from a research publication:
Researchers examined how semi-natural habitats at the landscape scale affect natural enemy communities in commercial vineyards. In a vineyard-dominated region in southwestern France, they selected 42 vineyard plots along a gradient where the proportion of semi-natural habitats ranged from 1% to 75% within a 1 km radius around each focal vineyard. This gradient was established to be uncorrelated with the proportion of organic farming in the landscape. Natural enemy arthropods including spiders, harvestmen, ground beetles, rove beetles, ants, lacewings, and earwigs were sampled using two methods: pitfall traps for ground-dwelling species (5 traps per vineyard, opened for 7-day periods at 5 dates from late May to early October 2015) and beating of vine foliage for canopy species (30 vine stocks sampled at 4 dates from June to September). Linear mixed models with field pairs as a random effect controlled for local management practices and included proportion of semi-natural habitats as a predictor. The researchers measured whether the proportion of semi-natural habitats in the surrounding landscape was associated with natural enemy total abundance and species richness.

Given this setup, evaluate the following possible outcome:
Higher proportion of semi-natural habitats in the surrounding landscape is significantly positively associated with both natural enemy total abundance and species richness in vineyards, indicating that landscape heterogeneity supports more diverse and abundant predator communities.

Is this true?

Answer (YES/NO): NO